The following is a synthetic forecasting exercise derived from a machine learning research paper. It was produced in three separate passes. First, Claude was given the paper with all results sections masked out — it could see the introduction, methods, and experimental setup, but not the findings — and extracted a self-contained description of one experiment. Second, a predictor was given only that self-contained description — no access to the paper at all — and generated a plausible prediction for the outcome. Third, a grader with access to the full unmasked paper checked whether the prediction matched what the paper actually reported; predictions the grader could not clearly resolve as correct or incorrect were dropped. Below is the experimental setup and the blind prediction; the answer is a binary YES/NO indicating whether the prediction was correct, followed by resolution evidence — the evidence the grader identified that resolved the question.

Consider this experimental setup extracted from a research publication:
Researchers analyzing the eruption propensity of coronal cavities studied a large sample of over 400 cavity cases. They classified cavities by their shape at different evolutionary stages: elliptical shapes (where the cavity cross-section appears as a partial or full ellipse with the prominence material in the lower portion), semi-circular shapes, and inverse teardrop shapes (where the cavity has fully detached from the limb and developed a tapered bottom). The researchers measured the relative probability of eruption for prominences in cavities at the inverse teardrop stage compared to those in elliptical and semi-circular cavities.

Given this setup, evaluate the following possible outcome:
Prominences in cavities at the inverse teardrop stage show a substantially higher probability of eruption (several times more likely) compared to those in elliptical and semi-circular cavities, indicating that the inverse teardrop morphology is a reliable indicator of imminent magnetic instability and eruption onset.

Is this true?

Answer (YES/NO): YES